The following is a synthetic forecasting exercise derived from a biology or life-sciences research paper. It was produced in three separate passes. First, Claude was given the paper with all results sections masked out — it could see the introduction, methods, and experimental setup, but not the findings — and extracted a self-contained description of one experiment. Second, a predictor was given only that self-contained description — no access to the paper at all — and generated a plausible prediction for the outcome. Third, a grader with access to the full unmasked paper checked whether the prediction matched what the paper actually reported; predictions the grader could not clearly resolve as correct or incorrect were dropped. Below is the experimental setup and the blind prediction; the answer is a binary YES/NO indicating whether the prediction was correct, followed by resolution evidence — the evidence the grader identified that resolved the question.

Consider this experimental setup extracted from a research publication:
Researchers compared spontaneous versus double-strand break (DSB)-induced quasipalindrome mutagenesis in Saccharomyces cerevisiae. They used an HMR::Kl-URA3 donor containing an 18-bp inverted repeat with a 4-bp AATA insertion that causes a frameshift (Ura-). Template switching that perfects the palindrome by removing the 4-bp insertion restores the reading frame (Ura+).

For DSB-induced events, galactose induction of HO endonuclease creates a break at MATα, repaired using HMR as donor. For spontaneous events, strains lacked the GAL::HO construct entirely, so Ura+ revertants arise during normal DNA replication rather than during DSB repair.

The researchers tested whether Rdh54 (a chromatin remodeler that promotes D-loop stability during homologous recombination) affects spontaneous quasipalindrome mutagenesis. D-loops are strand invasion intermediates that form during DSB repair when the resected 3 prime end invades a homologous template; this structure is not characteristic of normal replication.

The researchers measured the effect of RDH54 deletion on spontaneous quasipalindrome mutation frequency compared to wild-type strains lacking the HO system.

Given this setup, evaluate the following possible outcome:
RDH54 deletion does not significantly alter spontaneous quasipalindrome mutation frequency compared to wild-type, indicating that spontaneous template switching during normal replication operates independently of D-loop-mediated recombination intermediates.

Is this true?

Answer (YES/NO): NO